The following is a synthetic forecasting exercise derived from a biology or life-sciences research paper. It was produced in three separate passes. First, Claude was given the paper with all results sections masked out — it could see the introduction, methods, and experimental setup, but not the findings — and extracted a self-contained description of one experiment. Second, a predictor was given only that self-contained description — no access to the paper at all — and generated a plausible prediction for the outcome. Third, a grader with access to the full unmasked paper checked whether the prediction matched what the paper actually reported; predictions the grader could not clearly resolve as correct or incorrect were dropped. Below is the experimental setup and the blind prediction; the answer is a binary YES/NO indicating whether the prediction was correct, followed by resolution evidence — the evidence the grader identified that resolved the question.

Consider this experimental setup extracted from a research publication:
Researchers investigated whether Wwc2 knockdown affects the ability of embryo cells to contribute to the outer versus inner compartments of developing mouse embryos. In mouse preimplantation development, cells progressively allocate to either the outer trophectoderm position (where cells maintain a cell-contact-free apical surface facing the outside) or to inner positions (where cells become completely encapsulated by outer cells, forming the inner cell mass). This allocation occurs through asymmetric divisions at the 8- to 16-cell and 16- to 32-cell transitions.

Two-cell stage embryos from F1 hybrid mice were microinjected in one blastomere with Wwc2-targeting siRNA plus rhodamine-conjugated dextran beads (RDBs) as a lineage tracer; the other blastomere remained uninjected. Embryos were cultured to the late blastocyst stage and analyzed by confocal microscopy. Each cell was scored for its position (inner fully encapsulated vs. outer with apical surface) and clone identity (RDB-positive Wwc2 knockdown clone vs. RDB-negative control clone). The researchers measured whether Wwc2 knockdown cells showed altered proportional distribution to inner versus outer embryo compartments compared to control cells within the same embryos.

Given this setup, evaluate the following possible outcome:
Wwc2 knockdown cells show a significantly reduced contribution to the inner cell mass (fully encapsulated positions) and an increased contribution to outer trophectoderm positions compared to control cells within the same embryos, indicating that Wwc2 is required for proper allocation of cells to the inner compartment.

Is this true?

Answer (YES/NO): NO